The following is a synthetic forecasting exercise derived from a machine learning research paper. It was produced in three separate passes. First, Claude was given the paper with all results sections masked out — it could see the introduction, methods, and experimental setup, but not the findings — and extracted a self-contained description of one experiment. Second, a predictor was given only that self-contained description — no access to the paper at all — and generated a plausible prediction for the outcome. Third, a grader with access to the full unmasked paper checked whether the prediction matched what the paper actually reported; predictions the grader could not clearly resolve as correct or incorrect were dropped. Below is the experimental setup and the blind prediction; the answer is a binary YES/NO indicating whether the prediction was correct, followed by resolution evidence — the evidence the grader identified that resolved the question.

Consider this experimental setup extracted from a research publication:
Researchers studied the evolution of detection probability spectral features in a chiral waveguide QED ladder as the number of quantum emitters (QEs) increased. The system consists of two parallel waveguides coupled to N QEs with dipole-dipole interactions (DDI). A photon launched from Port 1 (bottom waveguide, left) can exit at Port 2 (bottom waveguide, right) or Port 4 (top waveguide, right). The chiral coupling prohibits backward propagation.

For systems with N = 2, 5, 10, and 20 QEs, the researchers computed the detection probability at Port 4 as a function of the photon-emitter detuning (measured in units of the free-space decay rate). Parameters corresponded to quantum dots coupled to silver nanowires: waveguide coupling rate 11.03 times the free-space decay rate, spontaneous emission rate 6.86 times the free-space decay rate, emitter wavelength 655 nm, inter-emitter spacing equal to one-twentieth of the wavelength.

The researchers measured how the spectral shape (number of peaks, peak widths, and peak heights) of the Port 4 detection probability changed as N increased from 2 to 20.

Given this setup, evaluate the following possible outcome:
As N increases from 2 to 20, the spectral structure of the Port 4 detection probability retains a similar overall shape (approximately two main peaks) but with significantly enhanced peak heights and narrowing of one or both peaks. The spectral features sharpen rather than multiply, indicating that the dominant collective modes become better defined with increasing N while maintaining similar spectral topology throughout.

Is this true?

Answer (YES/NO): NO